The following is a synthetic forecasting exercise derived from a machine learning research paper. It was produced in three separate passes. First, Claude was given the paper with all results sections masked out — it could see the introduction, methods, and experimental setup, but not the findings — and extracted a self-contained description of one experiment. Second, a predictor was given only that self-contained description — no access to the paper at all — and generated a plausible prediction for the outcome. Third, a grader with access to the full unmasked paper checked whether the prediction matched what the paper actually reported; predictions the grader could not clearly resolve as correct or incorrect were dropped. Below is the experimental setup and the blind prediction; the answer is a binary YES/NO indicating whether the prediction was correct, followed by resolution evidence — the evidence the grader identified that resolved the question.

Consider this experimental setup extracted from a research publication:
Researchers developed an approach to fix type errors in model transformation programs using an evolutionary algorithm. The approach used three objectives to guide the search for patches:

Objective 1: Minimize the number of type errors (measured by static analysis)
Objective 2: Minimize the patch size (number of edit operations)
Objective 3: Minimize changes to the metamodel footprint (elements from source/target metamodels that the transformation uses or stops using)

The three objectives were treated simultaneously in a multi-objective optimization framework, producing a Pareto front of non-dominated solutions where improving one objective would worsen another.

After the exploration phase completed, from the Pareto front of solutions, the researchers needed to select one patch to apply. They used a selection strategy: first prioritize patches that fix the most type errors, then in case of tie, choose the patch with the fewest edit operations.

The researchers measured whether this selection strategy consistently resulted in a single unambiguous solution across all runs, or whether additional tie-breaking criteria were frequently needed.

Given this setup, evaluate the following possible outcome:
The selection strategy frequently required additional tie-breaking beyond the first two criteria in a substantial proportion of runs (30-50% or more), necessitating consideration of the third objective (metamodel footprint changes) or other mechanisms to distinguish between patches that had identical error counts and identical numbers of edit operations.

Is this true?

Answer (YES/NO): NO